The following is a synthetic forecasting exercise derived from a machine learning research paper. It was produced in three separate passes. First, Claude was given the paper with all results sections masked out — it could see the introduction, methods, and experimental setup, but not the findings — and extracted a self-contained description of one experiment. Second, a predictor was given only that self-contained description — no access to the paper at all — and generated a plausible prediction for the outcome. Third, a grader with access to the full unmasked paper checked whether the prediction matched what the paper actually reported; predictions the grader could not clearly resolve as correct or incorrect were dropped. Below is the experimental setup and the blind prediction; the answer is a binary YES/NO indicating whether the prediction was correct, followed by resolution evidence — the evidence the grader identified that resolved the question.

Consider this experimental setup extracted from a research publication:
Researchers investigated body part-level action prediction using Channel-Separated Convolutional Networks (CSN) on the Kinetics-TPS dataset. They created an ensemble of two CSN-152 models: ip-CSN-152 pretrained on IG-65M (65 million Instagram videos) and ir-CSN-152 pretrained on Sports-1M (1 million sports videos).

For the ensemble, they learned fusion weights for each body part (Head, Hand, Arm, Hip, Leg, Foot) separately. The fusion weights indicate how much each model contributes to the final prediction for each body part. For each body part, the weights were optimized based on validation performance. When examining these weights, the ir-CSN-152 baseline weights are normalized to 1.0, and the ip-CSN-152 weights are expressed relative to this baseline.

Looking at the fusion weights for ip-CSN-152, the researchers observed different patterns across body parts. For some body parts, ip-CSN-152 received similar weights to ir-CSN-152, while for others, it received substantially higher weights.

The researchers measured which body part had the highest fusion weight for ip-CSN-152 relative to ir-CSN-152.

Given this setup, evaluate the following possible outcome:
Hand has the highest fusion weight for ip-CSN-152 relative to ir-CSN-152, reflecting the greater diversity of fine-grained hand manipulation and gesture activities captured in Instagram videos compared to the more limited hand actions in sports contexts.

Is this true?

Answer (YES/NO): NO